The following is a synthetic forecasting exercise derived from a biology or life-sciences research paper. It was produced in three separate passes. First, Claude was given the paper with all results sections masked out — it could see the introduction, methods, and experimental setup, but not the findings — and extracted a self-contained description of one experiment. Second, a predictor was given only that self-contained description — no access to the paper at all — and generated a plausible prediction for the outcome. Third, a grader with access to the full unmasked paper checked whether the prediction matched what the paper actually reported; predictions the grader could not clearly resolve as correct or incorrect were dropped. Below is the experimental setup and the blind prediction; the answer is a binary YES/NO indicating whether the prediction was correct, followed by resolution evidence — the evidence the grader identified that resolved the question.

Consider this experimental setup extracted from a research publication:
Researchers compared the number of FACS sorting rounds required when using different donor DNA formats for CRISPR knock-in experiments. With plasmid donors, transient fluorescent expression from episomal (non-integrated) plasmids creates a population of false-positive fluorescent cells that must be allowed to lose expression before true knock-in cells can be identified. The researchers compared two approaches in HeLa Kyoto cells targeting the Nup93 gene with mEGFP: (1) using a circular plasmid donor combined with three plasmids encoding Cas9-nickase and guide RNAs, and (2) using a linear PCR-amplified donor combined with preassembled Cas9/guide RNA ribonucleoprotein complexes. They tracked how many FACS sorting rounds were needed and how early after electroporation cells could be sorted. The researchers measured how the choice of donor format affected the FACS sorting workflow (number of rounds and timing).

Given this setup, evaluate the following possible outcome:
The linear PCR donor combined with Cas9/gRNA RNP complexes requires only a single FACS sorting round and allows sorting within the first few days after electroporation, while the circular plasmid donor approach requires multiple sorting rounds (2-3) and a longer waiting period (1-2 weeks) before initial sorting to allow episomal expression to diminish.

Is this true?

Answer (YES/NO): NO